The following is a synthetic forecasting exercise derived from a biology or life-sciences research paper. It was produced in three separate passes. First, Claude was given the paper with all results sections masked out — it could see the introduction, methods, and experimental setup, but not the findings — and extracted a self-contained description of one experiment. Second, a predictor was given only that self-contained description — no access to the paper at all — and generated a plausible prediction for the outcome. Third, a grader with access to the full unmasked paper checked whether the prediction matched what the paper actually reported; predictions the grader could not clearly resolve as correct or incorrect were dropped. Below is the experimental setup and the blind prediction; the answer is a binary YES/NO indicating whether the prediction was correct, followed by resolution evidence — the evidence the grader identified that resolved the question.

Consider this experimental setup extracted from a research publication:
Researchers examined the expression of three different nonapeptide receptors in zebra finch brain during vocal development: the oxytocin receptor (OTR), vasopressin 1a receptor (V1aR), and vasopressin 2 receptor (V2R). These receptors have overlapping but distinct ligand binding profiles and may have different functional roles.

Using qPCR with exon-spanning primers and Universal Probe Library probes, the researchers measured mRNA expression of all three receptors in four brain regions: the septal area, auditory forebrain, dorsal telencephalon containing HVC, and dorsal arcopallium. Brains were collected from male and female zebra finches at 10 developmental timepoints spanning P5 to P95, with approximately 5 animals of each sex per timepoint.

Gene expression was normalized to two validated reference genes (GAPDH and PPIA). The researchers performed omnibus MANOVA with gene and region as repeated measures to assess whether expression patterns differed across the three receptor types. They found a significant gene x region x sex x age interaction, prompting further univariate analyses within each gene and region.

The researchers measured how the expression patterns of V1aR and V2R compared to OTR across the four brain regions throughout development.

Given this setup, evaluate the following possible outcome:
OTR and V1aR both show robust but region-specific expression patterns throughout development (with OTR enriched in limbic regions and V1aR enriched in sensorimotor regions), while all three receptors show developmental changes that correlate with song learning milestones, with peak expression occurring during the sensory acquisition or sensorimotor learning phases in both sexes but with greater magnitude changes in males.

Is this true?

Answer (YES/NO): NO